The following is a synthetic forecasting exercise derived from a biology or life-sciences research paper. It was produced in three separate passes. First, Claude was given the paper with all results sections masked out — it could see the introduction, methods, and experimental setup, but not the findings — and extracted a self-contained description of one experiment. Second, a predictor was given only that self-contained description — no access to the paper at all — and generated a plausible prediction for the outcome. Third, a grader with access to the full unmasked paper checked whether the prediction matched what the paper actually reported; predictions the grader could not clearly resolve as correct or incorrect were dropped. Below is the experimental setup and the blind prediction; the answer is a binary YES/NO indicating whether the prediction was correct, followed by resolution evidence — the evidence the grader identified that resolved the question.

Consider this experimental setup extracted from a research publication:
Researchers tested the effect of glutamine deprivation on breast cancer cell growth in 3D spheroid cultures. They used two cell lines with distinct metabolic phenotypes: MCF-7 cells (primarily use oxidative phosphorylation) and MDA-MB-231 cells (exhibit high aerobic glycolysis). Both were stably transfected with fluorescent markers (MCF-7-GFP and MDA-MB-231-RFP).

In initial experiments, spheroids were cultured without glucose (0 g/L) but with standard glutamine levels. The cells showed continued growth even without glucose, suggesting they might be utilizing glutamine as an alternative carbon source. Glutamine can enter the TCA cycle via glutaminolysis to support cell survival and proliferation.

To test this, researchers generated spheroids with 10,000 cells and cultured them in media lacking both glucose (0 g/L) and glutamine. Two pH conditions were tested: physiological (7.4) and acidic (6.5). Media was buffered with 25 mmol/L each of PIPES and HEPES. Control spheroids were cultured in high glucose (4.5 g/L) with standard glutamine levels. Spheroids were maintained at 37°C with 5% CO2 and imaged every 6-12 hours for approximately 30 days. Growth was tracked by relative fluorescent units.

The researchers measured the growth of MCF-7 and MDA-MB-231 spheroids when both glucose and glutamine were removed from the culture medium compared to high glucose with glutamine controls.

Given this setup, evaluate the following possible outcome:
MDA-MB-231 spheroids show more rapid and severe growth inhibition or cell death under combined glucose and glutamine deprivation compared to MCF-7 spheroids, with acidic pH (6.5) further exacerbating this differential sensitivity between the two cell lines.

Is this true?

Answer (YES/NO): NO